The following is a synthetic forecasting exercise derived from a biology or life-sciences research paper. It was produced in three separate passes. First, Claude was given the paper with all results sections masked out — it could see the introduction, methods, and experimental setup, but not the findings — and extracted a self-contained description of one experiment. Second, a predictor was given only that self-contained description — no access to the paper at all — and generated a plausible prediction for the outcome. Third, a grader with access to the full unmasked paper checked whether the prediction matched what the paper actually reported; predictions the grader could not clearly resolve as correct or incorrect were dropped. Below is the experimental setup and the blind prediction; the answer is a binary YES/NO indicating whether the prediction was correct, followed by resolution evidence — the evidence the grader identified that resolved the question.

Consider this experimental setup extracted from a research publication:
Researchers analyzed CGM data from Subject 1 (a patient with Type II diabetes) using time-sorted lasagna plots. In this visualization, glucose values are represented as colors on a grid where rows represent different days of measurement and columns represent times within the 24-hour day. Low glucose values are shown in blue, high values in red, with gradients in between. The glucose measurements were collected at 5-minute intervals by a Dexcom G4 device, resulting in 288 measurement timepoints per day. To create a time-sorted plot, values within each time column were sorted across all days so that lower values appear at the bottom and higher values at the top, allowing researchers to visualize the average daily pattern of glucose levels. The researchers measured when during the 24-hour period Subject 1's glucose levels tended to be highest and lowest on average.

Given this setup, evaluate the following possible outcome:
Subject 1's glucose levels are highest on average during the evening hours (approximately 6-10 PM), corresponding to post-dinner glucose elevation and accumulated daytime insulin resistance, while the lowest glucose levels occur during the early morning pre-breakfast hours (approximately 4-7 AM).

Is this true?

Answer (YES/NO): NO